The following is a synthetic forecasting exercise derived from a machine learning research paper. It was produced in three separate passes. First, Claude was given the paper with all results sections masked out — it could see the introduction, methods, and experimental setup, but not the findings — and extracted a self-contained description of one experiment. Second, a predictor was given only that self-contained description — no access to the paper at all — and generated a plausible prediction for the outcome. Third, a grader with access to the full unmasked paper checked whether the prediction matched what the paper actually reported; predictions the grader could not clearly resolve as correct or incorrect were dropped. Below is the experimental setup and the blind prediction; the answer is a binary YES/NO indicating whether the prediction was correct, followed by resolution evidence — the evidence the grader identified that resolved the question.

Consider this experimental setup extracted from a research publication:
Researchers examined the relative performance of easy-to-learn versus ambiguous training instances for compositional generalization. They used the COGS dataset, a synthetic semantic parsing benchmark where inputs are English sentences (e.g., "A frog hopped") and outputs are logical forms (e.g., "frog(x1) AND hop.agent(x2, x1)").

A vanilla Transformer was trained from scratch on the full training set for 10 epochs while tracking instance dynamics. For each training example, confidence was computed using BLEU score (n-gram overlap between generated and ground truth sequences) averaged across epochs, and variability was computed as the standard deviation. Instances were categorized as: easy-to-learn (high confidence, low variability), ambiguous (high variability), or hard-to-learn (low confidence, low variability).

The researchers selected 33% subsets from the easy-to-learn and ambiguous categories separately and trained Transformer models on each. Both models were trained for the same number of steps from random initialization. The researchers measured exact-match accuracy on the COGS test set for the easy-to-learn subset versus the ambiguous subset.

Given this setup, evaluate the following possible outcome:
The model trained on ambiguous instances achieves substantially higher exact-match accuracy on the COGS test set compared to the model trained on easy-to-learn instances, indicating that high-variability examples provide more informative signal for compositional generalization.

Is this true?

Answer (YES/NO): YES